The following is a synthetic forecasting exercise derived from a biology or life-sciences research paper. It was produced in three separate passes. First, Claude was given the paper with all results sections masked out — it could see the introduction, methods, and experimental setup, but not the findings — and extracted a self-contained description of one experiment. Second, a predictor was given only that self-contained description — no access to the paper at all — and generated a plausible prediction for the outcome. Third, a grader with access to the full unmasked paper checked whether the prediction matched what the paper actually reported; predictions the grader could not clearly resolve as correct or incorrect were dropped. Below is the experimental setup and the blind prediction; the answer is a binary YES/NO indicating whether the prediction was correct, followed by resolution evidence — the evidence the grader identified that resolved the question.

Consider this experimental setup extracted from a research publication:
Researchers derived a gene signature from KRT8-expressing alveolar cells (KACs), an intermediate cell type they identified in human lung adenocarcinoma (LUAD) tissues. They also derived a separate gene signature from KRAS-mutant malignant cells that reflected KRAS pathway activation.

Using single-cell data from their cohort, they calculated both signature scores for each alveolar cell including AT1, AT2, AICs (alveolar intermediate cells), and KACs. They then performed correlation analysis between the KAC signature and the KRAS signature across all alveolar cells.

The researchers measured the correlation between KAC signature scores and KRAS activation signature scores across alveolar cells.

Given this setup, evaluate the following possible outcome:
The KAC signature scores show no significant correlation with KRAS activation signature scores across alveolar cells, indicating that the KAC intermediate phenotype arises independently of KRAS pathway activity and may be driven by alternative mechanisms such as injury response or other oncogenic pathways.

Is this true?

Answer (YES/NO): NO